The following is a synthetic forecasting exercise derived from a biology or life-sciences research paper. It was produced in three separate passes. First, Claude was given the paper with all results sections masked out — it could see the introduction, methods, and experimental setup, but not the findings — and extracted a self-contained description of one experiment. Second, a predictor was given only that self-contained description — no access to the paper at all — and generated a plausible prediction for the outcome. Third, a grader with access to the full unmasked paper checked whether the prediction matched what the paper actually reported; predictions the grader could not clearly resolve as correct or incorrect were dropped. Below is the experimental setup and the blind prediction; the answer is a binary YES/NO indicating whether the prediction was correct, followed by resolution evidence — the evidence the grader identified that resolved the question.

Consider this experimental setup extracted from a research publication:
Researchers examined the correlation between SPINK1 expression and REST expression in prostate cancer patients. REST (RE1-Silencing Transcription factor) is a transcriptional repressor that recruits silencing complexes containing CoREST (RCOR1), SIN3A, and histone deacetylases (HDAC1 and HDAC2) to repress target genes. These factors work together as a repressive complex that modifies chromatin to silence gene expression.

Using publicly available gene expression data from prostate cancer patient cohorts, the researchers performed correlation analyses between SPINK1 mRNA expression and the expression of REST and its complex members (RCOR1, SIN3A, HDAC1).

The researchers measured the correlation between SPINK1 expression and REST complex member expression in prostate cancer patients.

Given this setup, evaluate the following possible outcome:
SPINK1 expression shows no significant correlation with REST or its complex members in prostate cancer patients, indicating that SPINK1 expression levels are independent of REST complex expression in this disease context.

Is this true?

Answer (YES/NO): NO